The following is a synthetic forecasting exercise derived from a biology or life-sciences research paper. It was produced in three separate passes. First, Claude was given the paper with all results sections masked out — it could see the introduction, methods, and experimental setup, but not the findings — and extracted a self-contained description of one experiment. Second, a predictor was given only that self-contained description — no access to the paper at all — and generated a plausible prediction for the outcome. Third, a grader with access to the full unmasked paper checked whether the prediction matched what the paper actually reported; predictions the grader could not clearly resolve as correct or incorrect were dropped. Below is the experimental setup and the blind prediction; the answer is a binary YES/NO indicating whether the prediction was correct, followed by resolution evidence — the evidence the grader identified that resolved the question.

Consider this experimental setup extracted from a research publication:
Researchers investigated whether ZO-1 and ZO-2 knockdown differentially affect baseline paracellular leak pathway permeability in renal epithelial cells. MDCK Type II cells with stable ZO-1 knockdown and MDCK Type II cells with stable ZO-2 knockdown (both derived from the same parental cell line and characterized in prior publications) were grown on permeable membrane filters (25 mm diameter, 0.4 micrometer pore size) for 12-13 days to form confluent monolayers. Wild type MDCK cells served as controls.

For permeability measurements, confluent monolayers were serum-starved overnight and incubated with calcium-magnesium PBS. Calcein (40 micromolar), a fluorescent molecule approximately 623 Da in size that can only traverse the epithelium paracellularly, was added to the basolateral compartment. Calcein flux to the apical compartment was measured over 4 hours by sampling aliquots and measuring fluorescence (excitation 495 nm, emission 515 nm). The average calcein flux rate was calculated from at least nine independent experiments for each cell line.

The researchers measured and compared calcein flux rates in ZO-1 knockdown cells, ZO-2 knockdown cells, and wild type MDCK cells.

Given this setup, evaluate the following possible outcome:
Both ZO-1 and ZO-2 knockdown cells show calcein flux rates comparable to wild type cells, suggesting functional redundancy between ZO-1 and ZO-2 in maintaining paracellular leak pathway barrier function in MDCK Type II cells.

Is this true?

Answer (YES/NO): NO